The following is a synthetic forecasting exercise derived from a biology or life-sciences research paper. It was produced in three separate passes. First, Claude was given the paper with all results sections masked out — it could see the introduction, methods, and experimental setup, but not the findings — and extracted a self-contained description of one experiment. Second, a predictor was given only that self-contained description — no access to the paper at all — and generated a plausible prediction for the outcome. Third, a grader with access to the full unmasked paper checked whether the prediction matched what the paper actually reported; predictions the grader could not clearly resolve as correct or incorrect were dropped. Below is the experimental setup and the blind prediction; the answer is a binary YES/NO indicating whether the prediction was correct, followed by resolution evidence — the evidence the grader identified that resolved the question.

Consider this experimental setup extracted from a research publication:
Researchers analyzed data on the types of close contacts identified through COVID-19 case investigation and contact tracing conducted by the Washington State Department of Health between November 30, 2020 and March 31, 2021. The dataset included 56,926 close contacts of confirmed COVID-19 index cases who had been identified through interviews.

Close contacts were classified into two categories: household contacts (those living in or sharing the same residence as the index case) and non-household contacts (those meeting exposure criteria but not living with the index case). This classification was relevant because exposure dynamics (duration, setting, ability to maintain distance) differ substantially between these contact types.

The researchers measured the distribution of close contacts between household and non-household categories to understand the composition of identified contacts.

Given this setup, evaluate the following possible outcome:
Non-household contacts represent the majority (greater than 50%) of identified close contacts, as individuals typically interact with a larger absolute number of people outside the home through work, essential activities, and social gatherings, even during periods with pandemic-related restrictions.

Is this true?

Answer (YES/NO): NO